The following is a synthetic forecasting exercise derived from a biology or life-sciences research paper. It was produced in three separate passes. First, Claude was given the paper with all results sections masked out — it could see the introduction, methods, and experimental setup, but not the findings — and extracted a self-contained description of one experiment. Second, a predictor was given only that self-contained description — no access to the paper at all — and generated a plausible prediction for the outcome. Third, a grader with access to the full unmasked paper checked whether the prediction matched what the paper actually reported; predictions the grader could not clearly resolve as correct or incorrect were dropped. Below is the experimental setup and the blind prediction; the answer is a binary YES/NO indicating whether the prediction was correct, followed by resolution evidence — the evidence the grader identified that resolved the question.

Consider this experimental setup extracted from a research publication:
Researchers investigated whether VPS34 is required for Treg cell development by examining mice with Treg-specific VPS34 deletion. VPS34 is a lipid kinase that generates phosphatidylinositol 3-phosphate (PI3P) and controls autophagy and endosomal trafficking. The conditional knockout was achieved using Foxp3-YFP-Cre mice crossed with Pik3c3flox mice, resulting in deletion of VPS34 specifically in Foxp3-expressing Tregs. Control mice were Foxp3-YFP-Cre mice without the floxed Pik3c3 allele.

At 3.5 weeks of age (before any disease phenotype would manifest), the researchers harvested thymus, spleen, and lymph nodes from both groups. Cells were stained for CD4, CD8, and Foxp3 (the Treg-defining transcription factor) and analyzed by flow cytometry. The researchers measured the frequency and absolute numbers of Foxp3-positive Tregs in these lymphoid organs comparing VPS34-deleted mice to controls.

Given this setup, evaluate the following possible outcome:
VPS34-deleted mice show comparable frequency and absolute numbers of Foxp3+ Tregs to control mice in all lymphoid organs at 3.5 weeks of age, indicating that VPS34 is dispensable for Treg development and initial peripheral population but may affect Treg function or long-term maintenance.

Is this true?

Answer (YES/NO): NO